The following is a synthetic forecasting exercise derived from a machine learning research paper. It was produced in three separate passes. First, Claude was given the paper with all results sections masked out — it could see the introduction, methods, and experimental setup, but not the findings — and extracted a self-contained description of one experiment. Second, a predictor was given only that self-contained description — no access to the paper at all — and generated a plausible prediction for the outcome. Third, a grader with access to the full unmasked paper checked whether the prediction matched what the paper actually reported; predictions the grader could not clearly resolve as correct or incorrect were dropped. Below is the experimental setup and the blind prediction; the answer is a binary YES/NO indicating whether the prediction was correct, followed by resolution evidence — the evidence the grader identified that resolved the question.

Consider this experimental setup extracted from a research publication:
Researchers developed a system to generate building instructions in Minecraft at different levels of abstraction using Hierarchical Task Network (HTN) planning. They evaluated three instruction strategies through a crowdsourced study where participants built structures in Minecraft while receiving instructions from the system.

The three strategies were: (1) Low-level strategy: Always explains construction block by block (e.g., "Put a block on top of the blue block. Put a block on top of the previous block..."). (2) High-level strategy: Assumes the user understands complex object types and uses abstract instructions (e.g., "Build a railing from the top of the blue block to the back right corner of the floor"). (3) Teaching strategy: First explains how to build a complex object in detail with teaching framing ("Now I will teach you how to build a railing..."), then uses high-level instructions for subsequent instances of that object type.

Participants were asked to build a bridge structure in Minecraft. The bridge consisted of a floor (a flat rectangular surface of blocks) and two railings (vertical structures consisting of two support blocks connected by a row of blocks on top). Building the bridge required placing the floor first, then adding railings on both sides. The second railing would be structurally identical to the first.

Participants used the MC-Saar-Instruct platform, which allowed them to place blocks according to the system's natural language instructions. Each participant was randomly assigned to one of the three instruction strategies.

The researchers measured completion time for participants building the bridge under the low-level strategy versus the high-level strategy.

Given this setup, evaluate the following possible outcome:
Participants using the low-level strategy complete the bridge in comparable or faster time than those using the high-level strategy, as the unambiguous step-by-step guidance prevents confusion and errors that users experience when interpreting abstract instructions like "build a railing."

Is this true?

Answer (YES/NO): YES